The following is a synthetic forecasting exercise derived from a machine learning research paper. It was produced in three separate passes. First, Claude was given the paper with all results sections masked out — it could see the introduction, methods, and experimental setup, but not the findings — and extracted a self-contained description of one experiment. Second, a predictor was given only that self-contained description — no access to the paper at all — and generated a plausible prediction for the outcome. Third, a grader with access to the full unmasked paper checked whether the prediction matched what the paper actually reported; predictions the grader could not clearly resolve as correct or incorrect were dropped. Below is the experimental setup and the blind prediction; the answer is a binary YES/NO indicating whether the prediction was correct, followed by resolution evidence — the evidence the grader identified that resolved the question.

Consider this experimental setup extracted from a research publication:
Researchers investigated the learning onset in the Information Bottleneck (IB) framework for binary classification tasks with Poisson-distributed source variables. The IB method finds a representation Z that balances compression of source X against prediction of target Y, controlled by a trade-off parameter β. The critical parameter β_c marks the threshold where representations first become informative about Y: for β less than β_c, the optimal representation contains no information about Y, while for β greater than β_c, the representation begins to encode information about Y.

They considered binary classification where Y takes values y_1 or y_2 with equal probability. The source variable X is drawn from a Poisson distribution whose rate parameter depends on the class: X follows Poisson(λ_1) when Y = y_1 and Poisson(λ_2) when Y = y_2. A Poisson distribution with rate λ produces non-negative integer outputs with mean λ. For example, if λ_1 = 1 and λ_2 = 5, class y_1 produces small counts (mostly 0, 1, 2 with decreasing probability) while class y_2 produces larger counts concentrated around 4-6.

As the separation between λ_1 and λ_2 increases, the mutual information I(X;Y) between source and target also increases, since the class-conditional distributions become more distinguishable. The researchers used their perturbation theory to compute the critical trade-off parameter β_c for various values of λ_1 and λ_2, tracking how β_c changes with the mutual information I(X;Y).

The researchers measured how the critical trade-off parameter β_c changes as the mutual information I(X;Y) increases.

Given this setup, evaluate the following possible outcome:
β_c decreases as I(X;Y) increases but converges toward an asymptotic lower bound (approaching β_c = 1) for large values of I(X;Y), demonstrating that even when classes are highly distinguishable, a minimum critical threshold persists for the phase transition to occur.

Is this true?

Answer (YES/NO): YES